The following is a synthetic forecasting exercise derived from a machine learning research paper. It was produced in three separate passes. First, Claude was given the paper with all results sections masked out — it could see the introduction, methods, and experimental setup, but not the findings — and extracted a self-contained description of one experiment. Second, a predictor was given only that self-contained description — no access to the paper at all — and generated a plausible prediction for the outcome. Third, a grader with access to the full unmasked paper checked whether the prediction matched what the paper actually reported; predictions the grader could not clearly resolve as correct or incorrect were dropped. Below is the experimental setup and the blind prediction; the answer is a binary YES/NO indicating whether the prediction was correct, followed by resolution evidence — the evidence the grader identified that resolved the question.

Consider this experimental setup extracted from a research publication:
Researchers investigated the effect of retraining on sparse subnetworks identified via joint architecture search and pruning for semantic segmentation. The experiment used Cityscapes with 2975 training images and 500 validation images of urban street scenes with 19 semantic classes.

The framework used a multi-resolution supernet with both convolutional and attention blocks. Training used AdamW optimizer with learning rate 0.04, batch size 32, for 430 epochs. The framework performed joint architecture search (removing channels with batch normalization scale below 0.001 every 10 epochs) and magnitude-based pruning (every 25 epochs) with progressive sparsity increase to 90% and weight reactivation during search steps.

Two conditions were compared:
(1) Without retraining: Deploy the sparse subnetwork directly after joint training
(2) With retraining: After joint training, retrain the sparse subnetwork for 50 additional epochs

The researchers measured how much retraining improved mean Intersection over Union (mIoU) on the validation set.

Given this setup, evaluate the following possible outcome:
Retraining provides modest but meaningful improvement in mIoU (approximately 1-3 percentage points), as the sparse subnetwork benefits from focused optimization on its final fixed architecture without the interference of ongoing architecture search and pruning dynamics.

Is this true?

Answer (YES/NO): NO